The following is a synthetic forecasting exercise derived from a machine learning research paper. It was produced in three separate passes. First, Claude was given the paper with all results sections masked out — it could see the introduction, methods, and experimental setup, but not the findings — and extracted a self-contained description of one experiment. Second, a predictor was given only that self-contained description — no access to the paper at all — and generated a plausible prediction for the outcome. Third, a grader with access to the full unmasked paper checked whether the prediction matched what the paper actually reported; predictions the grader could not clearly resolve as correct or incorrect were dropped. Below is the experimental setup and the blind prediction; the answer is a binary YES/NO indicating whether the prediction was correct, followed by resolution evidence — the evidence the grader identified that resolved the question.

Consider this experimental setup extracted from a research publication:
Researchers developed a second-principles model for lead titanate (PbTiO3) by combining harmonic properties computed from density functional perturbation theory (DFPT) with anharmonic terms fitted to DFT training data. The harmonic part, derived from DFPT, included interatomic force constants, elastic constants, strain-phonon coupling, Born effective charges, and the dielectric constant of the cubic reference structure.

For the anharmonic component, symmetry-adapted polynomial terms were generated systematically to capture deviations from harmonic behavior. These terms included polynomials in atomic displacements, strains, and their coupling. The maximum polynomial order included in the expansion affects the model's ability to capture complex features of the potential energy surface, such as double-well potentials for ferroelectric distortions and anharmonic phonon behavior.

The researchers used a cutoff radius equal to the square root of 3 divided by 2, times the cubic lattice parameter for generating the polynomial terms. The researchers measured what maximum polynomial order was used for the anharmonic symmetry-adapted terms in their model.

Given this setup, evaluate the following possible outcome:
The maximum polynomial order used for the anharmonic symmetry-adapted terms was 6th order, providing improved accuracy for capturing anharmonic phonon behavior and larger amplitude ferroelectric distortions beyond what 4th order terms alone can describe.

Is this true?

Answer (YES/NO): NO